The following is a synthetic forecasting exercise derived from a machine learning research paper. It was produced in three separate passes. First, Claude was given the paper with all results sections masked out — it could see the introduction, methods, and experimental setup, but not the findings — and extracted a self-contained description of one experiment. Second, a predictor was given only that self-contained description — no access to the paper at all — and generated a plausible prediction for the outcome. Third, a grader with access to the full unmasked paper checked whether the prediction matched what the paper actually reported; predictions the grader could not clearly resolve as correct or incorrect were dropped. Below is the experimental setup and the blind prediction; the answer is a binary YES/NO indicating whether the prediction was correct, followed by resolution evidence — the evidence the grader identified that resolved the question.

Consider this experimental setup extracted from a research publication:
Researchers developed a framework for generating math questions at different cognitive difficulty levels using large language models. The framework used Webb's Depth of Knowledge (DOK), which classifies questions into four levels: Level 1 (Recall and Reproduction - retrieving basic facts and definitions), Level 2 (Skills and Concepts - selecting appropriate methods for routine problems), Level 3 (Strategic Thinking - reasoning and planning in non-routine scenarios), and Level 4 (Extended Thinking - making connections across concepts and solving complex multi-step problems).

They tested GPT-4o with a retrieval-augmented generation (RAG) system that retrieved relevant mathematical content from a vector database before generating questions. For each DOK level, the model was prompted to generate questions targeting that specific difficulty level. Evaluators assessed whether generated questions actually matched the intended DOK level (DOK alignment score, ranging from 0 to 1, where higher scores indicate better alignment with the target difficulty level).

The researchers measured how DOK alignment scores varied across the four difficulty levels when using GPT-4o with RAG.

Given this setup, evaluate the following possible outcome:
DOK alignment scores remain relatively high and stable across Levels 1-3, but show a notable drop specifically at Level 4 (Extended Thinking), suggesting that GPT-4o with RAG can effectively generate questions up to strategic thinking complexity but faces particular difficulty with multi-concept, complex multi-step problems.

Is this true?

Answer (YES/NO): NO